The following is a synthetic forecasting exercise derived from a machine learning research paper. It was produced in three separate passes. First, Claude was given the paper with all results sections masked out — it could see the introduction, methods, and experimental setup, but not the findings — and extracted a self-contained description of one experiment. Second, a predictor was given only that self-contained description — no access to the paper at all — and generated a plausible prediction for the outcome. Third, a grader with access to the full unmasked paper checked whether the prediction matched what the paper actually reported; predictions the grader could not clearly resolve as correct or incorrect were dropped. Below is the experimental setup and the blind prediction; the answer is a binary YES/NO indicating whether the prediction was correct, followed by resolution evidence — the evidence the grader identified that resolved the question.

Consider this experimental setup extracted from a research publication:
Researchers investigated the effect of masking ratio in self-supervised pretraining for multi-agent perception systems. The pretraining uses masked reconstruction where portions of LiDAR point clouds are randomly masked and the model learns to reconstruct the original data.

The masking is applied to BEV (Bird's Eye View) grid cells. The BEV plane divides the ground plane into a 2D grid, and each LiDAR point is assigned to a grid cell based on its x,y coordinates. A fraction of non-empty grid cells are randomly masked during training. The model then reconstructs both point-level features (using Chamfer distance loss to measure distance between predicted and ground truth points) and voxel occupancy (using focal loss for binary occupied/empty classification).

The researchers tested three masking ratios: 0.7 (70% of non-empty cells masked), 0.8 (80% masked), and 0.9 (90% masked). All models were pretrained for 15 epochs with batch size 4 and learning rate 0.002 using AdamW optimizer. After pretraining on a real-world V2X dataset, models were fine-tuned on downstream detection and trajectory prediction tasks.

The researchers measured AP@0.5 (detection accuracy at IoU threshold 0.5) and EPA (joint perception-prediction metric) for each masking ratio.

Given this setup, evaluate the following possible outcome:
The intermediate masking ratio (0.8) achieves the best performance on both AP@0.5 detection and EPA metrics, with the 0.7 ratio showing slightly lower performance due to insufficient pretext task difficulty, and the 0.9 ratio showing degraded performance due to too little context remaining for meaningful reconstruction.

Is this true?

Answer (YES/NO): NO